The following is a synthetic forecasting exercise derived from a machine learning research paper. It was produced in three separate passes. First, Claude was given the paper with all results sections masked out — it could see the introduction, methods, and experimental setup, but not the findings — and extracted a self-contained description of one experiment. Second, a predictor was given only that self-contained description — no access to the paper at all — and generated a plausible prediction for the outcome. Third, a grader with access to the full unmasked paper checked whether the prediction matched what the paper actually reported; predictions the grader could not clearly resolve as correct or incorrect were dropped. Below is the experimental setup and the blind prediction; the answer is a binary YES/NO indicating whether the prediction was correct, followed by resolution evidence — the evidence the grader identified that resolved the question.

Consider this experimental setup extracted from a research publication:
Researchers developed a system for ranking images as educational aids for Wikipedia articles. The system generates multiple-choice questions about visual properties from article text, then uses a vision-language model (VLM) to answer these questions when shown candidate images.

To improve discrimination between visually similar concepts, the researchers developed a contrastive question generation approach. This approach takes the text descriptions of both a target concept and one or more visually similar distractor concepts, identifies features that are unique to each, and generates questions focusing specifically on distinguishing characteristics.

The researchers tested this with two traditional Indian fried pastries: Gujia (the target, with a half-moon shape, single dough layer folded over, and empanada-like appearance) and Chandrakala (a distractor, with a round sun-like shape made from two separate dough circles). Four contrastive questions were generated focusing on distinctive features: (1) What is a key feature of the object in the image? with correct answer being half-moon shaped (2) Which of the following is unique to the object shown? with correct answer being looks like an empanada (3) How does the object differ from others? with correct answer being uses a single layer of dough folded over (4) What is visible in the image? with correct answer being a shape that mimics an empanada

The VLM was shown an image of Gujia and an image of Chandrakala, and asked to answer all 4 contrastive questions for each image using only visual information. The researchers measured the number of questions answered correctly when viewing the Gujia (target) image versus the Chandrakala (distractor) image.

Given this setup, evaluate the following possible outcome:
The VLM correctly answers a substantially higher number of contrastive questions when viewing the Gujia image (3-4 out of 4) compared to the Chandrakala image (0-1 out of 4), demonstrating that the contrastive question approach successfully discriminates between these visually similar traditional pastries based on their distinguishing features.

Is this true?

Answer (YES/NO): YES